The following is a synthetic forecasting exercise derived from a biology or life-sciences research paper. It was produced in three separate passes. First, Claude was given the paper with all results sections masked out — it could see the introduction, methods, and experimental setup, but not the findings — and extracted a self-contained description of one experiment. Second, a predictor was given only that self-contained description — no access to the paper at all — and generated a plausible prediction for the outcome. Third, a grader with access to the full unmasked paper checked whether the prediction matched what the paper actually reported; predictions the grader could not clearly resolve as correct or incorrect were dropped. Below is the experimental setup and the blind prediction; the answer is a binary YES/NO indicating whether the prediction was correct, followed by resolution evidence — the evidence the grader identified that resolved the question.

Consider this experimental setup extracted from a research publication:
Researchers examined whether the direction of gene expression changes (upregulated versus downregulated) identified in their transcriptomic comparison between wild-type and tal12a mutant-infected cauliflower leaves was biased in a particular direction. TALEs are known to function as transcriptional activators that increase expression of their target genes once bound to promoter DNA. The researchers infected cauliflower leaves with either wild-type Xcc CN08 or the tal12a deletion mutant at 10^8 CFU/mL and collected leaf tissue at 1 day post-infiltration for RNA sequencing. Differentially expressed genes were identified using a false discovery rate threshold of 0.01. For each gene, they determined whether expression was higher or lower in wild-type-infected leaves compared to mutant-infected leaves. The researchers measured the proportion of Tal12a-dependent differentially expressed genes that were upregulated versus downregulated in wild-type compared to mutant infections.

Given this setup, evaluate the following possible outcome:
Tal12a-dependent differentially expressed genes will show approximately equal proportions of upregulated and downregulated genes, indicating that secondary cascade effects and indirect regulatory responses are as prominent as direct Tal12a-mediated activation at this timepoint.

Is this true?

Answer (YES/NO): NO